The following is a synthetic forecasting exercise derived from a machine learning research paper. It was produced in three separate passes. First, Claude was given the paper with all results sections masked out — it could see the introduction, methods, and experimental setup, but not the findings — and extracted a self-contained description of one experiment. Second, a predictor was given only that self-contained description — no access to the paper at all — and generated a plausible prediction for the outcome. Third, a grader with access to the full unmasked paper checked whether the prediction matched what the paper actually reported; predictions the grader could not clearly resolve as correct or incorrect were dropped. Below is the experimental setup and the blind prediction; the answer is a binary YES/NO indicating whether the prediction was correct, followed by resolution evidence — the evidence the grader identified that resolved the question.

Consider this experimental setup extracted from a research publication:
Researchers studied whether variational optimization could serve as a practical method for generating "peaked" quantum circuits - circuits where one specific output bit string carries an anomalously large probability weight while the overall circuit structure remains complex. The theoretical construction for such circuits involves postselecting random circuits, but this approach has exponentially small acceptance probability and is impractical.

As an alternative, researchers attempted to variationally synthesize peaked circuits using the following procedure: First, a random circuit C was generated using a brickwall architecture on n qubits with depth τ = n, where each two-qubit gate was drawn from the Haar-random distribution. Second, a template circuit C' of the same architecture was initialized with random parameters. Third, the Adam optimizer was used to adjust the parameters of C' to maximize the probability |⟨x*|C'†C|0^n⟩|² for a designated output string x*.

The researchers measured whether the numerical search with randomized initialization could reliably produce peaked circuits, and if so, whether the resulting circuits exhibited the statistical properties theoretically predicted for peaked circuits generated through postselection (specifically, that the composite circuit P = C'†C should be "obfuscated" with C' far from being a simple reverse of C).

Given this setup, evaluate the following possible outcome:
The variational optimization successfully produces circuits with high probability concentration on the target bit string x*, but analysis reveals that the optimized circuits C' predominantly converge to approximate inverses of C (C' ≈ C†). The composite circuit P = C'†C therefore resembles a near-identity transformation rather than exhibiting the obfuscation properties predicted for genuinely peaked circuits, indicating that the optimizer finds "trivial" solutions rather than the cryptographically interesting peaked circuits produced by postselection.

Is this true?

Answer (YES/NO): NO